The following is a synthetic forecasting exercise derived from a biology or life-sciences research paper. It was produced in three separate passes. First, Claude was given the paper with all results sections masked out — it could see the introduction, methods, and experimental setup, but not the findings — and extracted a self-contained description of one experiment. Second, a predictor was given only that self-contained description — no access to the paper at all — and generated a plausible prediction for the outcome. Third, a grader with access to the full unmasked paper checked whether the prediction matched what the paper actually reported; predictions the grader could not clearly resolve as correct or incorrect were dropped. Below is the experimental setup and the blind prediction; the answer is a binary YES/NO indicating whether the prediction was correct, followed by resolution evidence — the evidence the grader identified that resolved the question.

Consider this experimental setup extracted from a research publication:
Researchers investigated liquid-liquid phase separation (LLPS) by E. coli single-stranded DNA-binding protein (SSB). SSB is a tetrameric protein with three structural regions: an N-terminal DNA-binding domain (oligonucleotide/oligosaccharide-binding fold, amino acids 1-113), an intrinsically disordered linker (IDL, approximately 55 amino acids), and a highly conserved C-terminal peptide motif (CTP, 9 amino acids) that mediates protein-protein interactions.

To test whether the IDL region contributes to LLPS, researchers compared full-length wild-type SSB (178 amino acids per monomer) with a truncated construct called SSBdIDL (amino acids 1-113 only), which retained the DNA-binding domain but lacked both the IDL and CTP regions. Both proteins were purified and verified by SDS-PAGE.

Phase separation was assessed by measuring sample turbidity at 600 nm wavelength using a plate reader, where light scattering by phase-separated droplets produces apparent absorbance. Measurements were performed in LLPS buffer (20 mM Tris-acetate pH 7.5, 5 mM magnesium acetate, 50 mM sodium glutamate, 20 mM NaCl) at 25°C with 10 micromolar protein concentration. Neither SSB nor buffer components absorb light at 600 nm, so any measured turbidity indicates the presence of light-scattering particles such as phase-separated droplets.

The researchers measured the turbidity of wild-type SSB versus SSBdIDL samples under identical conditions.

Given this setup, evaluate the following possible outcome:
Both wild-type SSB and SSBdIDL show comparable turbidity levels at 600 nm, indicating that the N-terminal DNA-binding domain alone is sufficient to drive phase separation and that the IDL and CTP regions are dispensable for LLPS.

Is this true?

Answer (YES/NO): NO